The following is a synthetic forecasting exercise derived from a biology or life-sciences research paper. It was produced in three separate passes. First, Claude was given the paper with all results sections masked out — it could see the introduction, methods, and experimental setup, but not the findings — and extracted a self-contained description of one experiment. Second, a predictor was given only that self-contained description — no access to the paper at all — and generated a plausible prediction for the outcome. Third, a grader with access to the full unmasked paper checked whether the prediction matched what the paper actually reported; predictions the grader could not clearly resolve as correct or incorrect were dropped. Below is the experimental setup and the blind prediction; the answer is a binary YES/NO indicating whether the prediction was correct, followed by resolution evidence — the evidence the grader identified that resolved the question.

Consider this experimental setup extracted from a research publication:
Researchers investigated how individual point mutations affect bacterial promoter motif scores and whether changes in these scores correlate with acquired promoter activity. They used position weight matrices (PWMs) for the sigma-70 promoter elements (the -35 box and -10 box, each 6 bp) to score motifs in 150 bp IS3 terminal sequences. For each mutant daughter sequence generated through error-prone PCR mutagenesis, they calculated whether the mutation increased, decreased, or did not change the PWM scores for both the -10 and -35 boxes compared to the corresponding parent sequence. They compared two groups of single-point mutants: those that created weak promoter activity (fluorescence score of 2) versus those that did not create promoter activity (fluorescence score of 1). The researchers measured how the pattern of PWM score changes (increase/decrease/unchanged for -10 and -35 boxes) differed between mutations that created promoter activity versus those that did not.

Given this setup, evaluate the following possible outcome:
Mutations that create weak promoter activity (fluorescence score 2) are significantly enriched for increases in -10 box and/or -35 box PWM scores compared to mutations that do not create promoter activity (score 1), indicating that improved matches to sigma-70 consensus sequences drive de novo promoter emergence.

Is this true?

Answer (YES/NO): NO